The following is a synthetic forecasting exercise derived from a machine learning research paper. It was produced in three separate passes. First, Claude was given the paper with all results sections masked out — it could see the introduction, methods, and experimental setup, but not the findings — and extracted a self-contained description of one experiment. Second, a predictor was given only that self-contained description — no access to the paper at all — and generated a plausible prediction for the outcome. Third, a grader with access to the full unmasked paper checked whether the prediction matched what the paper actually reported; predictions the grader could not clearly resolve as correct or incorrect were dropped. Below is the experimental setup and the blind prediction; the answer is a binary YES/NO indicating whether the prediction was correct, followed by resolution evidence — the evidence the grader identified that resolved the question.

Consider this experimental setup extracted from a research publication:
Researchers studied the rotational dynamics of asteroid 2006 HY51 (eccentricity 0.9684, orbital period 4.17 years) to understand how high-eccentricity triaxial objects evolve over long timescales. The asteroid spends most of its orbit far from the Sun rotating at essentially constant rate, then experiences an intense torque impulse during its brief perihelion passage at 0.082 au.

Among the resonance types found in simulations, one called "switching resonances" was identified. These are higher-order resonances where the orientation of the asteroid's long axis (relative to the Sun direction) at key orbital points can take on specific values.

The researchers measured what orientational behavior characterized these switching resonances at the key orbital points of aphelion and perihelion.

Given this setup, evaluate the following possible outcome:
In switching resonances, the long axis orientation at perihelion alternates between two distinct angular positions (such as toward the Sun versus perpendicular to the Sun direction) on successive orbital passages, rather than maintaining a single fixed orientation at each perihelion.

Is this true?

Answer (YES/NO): YES